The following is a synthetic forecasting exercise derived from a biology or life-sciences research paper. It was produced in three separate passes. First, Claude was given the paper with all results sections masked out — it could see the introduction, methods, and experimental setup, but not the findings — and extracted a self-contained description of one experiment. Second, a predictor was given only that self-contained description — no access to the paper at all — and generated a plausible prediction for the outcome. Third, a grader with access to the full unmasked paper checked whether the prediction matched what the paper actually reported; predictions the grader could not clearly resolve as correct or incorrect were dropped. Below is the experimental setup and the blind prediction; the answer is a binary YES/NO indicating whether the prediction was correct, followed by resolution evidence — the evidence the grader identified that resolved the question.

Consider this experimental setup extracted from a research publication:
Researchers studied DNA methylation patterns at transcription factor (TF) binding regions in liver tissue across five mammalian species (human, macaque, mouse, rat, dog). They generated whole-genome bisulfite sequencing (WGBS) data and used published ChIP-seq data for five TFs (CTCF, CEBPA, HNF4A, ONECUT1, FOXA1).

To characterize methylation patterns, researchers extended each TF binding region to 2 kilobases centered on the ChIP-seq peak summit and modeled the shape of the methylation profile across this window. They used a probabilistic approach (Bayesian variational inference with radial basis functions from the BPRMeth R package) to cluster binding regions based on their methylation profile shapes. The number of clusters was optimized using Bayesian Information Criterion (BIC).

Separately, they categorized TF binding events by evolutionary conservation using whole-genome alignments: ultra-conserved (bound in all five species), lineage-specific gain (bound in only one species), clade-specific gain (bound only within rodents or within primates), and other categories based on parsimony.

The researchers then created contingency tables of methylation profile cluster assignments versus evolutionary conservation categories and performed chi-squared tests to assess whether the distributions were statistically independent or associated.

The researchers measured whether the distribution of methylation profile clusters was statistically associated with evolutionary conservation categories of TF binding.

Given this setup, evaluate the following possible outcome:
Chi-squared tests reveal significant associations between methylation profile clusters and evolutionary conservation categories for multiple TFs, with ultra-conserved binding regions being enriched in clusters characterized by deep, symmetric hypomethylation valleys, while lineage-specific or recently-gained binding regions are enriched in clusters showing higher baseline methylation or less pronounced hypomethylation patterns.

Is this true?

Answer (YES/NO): YES